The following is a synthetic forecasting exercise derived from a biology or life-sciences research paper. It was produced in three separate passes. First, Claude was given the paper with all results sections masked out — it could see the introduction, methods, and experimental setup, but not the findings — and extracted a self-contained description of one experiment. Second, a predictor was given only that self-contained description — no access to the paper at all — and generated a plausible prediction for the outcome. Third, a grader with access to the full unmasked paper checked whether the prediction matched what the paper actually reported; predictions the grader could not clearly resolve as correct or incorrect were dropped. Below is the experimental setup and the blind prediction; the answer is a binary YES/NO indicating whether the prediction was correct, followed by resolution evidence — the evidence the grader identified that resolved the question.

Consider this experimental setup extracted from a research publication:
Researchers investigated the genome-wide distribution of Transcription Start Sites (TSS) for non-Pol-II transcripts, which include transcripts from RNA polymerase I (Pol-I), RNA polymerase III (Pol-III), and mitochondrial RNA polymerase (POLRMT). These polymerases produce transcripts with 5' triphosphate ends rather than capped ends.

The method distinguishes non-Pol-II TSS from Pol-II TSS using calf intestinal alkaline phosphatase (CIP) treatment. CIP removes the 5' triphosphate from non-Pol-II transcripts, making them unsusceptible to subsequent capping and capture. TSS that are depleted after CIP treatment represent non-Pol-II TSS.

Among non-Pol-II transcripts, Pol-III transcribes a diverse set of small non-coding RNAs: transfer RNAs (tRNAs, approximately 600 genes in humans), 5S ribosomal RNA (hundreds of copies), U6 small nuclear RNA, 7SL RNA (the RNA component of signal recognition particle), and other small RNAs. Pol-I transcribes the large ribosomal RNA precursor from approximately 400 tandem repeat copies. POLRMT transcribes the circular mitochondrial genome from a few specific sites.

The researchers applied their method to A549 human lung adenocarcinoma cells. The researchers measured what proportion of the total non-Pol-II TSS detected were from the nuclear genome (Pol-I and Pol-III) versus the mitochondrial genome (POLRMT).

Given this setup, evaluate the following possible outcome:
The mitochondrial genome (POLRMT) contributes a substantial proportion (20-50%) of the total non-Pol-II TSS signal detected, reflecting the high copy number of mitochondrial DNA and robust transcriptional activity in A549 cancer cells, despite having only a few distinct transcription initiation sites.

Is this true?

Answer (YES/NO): NO